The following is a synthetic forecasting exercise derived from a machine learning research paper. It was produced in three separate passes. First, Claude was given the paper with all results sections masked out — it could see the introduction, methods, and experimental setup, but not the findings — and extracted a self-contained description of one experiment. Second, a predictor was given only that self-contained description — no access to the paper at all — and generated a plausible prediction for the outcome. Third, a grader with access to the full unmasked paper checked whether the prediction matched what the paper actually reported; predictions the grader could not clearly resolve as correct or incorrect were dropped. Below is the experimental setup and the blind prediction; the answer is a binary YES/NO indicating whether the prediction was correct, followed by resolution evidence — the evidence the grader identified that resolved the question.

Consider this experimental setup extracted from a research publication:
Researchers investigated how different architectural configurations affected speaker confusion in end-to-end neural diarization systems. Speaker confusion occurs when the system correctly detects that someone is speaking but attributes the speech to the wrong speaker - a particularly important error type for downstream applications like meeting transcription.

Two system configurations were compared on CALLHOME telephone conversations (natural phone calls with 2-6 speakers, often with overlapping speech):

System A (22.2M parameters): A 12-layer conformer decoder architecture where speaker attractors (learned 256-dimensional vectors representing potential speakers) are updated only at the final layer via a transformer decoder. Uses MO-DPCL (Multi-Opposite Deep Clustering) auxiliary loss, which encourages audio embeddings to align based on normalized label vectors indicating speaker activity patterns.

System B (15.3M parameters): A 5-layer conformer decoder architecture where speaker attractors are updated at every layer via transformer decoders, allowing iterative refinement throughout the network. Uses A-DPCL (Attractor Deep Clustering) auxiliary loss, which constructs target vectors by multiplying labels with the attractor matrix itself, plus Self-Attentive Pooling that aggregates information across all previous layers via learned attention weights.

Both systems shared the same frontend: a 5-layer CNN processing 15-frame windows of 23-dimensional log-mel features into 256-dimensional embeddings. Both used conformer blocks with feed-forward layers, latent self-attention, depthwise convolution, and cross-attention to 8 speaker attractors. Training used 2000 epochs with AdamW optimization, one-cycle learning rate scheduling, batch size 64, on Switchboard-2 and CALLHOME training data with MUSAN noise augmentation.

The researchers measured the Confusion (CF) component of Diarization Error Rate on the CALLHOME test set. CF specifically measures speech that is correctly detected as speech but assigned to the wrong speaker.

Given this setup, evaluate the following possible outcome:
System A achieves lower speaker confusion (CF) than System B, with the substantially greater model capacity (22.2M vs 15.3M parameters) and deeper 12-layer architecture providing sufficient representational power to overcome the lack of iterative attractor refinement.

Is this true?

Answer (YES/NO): YES